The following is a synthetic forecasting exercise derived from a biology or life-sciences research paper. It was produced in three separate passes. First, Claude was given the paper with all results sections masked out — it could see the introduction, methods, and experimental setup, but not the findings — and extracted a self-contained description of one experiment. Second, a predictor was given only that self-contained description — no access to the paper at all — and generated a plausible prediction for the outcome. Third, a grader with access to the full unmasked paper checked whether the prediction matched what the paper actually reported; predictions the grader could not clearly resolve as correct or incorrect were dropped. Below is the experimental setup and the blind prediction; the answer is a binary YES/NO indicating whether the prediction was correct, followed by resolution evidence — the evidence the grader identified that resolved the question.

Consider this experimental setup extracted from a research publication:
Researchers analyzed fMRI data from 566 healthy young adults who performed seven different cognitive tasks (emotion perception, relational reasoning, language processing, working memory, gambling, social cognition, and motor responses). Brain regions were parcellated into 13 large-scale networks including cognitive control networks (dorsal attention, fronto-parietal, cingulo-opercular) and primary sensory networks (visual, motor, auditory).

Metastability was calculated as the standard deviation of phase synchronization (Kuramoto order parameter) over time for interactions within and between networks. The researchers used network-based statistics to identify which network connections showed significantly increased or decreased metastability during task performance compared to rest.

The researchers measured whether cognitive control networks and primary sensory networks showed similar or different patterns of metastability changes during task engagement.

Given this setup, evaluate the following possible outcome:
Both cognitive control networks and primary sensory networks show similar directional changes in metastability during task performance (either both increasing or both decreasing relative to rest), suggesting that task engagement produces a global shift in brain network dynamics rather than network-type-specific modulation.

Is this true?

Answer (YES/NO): NO